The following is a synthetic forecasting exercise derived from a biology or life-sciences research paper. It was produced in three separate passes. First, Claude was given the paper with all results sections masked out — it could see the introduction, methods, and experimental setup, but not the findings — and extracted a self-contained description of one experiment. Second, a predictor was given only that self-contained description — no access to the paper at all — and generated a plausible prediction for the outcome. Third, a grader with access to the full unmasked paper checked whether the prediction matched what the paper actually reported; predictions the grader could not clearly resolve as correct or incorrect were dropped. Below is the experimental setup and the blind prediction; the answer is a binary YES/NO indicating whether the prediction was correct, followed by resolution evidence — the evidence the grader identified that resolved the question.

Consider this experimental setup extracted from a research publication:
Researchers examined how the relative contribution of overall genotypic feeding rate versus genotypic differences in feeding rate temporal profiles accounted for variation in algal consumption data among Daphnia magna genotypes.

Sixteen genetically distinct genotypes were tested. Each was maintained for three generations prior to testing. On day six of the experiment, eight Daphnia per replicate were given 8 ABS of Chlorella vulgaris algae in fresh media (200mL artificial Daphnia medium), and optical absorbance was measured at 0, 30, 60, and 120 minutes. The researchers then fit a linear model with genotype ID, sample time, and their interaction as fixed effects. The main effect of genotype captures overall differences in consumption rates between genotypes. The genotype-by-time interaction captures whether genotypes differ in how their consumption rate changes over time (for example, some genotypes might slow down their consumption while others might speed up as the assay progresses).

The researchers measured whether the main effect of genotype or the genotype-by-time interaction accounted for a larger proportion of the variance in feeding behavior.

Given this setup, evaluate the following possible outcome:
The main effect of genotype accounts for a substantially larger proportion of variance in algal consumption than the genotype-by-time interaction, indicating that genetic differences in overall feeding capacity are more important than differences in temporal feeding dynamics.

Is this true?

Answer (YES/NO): YES